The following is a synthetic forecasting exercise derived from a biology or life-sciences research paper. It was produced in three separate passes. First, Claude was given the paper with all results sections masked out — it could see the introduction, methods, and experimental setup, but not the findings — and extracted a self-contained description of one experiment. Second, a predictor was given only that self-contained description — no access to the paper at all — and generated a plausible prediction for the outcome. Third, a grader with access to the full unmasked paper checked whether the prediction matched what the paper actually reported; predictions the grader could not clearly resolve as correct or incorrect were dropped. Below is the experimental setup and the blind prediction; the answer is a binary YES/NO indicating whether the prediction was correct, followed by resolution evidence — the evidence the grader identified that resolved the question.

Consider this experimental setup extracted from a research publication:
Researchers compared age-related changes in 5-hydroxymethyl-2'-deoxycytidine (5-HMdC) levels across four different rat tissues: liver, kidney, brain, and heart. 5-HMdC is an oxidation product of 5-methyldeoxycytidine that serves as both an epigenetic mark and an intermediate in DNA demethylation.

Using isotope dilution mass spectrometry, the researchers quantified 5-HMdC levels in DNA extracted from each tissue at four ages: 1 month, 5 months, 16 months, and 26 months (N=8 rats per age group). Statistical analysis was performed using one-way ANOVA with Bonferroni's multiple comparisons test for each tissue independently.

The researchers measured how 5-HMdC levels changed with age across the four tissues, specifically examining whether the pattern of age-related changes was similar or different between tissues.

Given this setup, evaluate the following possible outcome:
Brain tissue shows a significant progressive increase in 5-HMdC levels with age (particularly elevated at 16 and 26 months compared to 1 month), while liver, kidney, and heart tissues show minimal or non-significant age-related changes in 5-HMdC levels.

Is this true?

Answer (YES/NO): NO